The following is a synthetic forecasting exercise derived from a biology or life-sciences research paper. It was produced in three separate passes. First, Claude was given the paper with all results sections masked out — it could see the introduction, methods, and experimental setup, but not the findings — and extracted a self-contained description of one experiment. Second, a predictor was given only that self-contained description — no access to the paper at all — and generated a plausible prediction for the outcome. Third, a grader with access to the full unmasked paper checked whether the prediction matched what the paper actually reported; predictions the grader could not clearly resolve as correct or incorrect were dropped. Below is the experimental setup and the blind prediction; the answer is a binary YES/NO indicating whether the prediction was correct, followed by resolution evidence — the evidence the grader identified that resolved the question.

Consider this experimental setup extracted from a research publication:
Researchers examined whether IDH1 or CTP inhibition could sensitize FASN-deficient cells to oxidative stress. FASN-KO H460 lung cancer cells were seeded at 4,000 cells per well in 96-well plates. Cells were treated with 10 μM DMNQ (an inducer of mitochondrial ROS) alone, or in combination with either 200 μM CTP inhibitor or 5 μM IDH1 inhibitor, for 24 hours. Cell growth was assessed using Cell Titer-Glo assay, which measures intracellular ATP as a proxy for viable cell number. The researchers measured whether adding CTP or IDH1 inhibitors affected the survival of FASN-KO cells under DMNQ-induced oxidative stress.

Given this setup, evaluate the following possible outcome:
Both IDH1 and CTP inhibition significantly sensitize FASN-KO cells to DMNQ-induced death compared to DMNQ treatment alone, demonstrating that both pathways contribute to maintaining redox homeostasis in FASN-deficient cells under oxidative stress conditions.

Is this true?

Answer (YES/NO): YES